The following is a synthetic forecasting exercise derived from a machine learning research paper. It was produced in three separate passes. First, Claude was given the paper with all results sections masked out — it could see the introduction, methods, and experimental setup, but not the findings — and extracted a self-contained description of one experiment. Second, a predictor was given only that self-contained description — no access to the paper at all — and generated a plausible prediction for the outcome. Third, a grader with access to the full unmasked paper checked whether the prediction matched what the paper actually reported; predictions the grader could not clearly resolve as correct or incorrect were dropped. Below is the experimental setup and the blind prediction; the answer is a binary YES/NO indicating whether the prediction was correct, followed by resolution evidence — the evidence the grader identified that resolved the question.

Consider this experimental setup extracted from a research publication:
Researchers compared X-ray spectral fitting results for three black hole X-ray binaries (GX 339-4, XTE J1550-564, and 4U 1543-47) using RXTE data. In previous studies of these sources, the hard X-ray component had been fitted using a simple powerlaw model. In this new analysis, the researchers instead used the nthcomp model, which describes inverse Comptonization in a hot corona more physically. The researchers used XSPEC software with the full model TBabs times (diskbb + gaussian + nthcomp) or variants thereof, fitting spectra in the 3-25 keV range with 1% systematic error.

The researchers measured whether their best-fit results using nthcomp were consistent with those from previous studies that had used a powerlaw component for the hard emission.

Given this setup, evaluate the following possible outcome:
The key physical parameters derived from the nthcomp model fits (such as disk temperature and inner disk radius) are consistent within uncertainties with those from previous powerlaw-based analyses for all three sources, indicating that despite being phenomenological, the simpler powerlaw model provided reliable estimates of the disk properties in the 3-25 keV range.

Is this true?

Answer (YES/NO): YES